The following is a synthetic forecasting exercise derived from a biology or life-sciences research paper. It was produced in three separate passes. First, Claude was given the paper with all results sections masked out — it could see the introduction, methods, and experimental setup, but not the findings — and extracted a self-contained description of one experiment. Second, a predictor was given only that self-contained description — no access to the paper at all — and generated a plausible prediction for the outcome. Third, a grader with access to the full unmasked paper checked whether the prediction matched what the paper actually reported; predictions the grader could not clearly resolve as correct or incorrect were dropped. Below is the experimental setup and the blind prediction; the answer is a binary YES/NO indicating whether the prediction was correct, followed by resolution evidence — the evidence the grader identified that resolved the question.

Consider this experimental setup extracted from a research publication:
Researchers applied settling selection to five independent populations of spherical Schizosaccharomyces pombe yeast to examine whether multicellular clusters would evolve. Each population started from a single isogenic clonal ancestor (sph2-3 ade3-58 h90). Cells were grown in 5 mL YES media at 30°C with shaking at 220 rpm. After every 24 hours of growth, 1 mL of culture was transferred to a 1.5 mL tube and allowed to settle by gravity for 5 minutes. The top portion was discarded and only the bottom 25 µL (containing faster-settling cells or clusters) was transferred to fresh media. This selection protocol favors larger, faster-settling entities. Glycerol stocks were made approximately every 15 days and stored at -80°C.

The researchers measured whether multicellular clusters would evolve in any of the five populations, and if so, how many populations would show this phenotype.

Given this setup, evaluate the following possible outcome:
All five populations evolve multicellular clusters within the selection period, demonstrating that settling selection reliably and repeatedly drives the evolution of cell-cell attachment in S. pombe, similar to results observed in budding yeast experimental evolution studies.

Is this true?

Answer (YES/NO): YES